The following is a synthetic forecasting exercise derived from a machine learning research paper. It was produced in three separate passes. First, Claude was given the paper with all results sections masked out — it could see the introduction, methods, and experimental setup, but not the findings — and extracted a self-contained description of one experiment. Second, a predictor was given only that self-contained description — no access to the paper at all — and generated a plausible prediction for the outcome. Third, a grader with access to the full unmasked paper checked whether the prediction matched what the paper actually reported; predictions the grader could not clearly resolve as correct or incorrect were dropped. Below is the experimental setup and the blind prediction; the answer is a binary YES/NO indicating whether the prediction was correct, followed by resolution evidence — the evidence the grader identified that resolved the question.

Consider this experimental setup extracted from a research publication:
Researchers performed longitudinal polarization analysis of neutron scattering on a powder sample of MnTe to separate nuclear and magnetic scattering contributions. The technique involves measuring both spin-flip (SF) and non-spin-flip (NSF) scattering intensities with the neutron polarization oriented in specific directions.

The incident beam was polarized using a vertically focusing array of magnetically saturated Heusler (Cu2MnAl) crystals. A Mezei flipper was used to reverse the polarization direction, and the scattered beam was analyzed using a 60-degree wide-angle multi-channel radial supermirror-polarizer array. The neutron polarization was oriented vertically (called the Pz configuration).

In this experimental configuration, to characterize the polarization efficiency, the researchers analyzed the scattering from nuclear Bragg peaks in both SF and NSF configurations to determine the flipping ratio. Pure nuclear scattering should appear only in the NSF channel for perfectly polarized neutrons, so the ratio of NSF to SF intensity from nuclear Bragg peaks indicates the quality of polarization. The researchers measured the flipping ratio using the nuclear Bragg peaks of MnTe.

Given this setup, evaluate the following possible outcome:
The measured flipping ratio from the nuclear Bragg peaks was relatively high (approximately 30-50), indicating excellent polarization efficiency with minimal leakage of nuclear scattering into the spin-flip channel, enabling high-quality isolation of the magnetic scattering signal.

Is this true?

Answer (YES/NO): NO